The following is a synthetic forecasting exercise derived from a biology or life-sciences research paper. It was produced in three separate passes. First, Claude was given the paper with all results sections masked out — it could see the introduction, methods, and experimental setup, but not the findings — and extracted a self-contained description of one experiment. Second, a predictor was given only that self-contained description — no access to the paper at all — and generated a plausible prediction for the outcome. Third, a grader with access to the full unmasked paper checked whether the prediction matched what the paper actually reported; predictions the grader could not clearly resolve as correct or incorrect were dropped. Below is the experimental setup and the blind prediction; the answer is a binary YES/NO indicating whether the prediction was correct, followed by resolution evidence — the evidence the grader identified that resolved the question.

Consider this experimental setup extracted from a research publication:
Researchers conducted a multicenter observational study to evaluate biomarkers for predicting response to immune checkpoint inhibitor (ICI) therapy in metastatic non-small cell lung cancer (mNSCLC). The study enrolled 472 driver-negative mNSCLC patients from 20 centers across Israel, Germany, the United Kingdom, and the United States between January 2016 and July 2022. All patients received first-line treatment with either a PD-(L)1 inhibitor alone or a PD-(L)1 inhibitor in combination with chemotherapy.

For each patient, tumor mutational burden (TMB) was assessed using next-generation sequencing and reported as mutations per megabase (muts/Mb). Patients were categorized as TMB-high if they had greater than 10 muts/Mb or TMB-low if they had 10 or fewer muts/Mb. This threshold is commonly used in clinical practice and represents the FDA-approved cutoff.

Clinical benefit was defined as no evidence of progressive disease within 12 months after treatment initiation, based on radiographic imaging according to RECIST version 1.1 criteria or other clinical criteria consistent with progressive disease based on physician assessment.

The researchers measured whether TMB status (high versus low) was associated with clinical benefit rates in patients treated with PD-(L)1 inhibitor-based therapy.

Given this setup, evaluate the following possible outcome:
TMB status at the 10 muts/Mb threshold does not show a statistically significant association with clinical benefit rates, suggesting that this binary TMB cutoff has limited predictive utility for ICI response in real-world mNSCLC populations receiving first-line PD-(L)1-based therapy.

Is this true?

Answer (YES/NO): YES